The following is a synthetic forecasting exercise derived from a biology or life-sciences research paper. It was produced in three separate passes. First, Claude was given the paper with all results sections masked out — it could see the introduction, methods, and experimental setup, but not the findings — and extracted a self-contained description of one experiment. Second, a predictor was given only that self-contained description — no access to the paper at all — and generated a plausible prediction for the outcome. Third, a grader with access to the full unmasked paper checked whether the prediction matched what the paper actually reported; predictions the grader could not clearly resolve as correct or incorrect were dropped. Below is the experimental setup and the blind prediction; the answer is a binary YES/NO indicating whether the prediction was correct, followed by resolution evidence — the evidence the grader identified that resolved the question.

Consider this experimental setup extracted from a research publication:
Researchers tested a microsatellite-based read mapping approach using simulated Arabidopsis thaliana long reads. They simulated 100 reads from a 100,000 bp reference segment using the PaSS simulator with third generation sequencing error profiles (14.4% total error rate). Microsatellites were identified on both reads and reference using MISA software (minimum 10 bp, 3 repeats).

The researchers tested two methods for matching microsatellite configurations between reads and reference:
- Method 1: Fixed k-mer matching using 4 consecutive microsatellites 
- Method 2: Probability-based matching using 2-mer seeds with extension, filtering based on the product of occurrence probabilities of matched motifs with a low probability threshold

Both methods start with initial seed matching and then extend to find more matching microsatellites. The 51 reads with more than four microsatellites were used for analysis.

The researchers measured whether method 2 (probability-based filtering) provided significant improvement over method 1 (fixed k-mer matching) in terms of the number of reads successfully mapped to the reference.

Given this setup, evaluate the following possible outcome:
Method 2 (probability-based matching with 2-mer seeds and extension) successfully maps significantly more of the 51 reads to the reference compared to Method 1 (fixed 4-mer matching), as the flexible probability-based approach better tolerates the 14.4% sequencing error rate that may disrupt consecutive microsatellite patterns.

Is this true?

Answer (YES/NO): NO